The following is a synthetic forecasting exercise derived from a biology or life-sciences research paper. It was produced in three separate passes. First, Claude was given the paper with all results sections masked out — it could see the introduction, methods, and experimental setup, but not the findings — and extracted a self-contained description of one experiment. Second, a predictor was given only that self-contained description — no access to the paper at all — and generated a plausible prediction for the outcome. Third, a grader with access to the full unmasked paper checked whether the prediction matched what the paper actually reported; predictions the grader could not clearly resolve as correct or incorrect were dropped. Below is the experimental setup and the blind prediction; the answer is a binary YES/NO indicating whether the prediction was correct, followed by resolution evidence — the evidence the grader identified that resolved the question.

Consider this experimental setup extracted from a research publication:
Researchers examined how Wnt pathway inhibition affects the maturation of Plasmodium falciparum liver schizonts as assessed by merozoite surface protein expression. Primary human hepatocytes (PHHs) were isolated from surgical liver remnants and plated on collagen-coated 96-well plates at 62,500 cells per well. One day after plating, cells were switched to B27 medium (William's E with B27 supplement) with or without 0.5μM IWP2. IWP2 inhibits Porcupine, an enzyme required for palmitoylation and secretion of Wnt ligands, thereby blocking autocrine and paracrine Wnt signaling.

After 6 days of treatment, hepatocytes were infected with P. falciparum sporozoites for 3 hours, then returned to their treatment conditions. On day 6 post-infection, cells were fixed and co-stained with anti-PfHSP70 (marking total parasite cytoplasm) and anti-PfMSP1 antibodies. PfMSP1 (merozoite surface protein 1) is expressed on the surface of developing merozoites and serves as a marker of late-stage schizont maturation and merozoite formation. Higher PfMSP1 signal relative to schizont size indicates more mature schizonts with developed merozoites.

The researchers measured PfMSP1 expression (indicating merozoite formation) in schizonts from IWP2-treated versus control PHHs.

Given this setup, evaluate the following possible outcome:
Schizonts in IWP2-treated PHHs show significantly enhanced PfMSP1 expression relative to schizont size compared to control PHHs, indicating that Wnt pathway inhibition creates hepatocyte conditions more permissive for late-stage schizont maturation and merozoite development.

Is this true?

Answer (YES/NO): YES